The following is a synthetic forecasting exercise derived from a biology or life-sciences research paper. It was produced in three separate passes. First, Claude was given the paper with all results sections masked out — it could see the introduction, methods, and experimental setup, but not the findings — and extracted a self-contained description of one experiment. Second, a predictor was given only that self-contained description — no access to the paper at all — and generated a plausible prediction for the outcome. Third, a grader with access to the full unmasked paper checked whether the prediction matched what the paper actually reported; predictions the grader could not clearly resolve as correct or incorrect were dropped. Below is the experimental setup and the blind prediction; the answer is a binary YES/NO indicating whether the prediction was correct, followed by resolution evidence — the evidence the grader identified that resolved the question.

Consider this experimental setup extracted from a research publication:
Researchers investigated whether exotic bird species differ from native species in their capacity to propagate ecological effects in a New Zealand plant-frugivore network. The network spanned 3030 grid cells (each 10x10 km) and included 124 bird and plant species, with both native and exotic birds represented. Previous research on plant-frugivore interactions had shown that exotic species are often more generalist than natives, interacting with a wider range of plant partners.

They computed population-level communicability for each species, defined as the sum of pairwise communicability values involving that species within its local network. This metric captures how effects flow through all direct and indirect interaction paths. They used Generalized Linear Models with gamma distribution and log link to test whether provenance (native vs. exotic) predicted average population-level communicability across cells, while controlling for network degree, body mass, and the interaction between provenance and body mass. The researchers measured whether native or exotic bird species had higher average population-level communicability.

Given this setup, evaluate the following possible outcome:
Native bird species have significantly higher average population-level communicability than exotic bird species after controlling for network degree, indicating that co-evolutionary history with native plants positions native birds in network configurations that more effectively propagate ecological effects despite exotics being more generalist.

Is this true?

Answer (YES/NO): NO